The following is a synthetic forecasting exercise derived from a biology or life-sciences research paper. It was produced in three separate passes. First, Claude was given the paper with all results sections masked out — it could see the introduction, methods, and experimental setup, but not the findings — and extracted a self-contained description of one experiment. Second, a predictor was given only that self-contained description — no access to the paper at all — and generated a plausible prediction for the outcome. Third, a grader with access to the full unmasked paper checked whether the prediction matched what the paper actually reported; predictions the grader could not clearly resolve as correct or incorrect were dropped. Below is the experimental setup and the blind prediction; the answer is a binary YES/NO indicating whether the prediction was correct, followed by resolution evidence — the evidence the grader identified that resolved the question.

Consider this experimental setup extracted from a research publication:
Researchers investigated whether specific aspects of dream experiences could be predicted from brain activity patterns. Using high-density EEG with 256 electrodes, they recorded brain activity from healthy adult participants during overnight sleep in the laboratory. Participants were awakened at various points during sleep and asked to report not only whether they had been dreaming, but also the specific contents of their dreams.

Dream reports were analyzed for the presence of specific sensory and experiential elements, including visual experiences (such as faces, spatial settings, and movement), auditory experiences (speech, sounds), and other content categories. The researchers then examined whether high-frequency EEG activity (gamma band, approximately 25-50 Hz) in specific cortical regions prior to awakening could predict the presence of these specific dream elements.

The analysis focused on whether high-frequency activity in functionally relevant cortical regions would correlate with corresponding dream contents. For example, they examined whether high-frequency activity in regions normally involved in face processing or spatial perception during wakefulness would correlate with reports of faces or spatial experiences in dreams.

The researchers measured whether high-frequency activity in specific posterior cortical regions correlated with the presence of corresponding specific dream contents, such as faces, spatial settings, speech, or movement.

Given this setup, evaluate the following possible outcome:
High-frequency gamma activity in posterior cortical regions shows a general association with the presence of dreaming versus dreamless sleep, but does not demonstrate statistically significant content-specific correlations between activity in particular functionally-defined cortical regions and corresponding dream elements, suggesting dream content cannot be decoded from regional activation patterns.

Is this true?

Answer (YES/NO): NO